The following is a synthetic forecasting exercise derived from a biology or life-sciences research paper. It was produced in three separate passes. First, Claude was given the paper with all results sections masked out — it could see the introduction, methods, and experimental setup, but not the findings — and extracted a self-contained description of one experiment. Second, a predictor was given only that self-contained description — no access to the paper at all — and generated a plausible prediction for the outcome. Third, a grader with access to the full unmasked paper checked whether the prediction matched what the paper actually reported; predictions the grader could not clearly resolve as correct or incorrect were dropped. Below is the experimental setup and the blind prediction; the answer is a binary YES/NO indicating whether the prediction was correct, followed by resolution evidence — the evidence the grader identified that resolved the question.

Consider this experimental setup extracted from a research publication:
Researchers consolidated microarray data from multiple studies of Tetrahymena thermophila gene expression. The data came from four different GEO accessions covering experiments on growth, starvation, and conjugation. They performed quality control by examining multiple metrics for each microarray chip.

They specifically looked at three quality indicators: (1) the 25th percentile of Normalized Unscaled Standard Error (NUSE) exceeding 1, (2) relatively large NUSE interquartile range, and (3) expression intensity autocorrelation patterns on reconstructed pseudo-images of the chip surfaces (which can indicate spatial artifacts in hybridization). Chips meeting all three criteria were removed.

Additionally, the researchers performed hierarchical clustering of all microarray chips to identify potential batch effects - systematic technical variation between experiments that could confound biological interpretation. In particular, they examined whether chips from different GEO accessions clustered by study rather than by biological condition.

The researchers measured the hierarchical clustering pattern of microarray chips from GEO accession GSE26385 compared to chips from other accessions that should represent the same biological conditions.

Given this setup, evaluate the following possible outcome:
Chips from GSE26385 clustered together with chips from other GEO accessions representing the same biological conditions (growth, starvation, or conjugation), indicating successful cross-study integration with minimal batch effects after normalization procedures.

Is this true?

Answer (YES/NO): NO